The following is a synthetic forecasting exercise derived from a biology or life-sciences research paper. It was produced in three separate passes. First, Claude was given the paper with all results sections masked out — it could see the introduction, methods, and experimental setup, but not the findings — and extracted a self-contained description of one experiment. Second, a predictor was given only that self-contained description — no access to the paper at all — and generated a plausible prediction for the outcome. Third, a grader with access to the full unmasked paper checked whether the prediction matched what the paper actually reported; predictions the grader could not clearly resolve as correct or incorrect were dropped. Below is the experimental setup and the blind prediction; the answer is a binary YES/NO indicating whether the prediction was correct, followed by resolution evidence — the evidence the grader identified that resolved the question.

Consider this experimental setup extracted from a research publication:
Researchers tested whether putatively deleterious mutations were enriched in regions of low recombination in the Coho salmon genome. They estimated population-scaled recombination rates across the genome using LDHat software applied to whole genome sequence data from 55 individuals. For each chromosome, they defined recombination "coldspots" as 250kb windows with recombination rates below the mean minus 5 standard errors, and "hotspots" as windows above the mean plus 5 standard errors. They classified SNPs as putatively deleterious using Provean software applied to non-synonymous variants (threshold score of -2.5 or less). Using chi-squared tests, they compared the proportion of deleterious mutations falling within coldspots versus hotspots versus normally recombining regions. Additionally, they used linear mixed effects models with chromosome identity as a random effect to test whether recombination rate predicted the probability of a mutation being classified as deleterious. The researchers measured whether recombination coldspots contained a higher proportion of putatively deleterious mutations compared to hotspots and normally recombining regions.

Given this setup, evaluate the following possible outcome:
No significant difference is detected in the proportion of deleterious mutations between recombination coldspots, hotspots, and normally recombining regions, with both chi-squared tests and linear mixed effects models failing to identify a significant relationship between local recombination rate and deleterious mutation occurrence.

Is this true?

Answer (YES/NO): NO